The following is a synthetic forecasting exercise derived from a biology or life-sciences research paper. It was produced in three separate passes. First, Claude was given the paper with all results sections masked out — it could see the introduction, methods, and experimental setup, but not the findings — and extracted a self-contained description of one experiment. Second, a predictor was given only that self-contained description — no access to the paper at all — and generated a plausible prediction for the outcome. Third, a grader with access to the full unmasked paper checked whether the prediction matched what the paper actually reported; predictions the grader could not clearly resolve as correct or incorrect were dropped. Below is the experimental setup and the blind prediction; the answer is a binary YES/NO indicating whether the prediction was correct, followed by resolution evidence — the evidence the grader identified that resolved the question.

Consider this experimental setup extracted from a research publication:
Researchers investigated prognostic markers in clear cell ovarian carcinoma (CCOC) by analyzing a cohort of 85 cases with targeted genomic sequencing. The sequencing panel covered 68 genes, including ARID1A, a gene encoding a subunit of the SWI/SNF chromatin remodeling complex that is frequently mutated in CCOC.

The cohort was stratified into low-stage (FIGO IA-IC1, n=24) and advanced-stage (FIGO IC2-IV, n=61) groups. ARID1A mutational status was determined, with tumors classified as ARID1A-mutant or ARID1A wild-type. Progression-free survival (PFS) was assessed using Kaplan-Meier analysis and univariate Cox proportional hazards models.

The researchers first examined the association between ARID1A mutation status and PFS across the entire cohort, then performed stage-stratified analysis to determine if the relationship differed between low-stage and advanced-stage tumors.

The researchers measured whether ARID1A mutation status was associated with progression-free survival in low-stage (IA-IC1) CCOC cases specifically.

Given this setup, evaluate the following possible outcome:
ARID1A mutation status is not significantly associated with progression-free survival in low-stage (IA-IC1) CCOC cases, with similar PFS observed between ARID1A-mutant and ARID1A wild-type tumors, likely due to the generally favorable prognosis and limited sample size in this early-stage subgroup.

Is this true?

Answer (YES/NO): NO